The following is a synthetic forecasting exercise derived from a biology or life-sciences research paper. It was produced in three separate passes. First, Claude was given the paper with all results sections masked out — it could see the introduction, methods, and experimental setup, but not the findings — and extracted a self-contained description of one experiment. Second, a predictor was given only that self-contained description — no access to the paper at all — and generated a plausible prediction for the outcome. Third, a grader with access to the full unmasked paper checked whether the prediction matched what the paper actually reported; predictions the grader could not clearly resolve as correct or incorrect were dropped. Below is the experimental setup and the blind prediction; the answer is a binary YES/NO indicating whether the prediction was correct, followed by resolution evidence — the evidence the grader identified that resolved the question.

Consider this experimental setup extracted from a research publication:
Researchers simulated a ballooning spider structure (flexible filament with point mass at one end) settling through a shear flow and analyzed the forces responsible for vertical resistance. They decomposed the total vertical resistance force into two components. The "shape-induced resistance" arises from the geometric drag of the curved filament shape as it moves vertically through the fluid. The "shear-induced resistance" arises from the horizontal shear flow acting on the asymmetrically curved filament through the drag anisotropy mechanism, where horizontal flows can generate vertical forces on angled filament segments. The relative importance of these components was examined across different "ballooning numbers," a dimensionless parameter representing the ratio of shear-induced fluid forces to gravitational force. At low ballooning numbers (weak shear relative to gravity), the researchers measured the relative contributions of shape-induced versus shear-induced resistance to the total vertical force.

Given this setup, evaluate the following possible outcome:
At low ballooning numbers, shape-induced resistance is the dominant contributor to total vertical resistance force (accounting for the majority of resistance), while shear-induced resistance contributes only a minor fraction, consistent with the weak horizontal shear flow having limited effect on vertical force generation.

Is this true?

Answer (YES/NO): YES